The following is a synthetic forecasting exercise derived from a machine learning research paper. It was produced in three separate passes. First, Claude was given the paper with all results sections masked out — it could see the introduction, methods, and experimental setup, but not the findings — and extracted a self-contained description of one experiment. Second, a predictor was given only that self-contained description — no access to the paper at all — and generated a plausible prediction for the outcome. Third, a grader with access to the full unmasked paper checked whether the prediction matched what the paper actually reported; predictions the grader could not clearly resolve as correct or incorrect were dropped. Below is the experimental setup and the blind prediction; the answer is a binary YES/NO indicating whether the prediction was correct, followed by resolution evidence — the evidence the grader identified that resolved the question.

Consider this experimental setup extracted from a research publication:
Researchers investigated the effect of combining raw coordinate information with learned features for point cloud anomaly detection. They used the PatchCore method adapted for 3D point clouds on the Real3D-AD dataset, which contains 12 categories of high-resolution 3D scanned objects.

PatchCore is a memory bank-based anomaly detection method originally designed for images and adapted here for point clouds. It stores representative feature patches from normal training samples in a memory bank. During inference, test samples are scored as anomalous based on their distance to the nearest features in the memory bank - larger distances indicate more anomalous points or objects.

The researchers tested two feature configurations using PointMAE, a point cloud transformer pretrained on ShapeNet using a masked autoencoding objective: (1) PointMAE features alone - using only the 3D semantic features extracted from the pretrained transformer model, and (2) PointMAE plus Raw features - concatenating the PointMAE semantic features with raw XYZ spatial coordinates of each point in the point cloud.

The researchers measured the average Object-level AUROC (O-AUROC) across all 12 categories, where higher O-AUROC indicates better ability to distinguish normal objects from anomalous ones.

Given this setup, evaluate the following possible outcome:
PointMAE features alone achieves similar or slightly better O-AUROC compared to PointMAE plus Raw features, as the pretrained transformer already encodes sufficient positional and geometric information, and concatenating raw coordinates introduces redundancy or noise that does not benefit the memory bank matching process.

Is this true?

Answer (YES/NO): NO